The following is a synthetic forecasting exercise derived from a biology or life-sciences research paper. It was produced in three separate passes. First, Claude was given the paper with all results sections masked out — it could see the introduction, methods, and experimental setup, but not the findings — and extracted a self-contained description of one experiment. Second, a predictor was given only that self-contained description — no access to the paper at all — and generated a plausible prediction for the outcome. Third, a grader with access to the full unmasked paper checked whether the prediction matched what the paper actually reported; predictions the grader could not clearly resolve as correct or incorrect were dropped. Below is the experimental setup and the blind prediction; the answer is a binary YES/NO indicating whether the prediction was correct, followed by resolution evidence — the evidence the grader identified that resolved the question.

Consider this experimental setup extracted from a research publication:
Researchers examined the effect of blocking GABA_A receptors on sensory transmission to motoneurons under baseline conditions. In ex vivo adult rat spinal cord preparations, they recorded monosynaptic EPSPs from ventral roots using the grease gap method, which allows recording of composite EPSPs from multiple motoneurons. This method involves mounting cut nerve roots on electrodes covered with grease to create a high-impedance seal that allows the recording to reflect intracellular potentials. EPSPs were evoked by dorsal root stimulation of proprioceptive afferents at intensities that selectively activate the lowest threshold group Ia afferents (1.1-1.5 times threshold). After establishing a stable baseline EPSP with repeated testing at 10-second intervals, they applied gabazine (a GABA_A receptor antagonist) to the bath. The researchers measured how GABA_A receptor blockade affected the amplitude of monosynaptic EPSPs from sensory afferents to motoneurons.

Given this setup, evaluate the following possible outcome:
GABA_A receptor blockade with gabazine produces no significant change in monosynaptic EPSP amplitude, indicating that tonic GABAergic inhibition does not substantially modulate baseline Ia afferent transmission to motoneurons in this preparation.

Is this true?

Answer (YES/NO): NO